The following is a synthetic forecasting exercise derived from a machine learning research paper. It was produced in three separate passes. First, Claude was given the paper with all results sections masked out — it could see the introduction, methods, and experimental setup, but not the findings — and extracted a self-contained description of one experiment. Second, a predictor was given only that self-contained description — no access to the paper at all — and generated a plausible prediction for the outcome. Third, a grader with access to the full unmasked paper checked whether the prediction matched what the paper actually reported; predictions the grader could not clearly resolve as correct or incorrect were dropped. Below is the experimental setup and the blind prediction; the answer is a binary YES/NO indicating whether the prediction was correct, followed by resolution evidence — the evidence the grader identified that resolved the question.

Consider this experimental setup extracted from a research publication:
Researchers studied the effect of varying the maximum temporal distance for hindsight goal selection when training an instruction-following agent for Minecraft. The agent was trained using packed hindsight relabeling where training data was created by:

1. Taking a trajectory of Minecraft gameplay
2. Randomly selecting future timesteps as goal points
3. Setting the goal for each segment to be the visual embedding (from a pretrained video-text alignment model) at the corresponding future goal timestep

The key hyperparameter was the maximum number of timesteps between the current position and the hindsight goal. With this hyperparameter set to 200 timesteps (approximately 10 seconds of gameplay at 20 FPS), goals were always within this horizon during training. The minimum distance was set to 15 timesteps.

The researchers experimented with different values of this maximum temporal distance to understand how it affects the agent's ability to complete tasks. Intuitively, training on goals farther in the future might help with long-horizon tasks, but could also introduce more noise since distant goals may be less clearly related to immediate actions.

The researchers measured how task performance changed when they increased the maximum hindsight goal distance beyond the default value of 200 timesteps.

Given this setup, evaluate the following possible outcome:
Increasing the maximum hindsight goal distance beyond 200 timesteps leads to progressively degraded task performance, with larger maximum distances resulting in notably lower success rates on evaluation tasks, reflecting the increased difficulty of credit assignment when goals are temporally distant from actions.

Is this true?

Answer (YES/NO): YES